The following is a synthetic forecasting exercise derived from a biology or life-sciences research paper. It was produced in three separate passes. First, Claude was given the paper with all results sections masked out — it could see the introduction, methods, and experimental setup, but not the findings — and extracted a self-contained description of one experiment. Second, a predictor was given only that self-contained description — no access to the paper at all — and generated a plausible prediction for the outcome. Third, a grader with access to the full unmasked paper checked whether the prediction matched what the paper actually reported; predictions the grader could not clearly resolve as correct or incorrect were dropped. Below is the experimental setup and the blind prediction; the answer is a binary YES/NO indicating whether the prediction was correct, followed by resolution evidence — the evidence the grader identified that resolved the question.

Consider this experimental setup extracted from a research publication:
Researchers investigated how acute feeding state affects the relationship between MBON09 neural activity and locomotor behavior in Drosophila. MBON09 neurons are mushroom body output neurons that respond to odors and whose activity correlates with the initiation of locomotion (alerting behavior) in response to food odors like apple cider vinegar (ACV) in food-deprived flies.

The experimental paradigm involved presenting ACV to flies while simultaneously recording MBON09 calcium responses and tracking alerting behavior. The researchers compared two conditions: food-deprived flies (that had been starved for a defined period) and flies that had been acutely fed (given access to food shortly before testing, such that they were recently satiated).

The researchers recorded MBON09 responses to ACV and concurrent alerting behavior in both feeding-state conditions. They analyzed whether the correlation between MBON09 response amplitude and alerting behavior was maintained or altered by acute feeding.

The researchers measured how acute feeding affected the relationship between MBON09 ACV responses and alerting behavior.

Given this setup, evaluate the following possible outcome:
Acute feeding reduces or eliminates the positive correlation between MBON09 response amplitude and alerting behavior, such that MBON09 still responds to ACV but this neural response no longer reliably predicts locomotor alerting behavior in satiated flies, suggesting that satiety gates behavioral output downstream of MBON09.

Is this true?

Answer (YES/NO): YES